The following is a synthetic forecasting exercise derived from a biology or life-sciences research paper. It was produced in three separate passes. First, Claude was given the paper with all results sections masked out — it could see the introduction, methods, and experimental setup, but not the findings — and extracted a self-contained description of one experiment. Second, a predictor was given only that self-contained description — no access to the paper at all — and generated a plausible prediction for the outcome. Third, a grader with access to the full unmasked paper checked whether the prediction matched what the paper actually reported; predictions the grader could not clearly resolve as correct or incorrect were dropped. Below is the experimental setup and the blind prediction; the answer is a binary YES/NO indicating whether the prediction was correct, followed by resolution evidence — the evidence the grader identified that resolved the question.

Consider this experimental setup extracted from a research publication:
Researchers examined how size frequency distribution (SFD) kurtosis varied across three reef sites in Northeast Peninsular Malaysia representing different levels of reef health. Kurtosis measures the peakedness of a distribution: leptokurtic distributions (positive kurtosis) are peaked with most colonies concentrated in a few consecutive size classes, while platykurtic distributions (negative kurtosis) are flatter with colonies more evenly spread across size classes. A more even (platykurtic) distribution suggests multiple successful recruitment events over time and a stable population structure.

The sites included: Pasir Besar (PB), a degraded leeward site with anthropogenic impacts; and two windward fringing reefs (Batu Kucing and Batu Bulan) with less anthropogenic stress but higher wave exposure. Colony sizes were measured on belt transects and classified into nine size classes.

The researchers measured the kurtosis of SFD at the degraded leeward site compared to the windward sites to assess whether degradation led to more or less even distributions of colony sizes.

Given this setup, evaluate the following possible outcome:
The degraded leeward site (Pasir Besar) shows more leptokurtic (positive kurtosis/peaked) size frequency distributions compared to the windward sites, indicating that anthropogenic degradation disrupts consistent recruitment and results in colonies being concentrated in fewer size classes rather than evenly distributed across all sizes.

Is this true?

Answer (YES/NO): YES